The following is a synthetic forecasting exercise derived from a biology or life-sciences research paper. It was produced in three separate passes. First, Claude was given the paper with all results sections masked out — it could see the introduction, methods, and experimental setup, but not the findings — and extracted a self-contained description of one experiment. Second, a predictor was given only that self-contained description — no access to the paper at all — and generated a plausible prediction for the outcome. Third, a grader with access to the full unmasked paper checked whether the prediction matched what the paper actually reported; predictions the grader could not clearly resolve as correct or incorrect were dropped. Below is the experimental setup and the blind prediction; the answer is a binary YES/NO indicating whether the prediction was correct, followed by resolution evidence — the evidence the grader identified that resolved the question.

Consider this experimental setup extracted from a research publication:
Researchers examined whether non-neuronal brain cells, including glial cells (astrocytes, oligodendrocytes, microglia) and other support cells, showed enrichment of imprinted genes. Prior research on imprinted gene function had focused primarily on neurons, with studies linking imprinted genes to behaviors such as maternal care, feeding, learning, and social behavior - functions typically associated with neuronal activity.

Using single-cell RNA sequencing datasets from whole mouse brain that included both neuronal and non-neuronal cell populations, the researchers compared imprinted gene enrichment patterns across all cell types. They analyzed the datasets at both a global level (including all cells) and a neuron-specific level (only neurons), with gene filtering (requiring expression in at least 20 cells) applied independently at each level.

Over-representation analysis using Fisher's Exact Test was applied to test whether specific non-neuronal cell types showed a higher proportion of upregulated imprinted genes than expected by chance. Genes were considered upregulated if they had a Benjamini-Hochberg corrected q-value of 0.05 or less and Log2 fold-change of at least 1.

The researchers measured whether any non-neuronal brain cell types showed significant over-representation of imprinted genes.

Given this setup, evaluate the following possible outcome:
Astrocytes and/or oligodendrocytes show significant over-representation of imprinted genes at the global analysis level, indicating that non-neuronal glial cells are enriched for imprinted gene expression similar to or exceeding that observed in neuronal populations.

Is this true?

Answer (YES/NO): NO